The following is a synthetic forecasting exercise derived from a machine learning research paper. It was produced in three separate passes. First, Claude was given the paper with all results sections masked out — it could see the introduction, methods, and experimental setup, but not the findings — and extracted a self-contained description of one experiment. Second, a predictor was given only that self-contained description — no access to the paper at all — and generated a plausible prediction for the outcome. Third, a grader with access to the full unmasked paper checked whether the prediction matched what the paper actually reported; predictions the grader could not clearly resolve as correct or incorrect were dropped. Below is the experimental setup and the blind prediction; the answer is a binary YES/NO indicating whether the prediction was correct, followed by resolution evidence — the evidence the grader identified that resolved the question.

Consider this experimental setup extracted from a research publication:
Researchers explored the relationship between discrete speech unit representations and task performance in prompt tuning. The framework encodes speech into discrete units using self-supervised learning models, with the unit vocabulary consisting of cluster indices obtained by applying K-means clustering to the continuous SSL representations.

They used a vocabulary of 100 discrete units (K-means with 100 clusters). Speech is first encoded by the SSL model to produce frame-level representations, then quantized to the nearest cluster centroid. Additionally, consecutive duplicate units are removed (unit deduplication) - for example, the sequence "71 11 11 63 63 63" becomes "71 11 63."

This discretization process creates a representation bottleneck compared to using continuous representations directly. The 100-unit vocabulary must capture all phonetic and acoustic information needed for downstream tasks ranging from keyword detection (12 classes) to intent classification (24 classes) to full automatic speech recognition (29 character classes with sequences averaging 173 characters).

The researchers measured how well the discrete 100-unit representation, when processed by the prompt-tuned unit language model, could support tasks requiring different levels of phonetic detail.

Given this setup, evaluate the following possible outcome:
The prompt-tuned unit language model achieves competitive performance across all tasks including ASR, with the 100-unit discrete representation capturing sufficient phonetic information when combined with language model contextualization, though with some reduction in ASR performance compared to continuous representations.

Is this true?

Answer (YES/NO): NO